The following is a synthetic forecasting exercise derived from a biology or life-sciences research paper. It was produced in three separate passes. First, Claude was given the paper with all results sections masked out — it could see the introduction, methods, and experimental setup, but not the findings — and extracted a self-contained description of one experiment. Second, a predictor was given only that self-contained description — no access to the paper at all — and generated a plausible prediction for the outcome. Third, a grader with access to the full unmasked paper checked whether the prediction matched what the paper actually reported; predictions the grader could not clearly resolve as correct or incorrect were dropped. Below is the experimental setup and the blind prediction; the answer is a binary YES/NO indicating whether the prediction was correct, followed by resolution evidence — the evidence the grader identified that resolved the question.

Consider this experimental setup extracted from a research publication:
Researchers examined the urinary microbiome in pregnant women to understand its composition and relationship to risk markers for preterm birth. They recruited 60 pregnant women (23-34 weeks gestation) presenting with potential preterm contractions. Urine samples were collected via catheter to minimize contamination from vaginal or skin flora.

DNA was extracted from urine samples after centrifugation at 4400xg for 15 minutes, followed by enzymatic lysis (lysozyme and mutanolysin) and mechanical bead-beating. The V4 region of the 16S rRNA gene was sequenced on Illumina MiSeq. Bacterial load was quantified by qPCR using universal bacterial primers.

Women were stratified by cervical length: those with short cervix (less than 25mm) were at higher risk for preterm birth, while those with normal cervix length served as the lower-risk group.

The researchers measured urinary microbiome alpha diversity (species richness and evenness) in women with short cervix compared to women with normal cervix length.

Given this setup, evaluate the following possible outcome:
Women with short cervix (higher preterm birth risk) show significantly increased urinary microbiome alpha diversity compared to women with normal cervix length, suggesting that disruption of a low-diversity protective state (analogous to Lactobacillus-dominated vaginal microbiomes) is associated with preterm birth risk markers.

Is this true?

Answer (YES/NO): NO